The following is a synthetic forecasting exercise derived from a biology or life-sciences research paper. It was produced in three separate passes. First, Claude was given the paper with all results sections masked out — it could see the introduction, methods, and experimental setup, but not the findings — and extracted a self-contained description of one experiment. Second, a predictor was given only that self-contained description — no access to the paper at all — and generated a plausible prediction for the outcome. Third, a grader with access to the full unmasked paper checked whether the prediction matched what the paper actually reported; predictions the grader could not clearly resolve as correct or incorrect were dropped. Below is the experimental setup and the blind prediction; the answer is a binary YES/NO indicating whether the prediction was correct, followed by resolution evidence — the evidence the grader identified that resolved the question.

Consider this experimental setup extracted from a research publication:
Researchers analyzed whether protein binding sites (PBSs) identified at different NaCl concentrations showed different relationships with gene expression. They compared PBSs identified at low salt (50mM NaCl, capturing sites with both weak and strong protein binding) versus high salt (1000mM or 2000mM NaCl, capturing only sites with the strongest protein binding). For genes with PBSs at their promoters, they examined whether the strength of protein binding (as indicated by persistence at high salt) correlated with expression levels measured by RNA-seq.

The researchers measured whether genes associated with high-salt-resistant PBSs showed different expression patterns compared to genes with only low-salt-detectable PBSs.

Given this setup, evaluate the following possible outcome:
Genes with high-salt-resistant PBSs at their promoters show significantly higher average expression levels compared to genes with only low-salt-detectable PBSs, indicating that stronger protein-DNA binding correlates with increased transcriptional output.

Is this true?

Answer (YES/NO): NO